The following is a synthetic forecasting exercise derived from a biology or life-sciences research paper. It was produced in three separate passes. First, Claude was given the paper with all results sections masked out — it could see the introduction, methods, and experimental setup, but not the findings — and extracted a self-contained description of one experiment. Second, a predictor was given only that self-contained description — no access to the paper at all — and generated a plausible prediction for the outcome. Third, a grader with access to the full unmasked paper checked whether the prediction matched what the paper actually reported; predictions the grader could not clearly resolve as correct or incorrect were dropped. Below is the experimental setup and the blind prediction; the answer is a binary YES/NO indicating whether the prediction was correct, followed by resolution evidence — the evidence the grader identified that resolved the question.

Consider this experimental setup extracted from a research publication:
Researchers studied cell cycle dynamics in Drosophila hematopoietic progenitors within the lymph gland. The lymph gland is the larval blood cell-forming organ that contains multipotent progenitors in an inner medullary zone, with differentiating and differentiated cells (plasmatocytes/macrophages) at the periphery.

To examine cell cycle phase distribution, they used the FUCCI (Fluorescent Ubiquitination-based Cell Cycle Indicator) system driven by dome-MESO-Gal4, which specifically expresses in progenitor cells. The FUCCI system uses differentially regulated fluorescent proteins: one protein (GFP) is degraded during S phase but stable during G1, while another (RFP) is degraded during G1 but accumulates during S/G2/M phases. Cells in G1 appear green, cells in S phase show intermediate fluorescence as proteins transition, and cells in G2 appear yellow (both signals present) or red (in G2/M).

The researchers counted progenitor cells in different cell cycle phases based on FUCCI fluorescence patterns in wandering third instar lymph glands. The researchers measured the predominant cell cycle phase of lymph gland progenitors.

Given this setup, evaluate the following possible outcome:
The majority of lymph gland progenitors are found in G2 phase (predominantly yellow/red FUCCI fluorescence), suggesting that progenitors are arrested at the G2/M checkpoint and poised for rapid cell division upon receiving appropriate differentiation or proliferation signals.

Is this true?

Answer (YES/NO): YES